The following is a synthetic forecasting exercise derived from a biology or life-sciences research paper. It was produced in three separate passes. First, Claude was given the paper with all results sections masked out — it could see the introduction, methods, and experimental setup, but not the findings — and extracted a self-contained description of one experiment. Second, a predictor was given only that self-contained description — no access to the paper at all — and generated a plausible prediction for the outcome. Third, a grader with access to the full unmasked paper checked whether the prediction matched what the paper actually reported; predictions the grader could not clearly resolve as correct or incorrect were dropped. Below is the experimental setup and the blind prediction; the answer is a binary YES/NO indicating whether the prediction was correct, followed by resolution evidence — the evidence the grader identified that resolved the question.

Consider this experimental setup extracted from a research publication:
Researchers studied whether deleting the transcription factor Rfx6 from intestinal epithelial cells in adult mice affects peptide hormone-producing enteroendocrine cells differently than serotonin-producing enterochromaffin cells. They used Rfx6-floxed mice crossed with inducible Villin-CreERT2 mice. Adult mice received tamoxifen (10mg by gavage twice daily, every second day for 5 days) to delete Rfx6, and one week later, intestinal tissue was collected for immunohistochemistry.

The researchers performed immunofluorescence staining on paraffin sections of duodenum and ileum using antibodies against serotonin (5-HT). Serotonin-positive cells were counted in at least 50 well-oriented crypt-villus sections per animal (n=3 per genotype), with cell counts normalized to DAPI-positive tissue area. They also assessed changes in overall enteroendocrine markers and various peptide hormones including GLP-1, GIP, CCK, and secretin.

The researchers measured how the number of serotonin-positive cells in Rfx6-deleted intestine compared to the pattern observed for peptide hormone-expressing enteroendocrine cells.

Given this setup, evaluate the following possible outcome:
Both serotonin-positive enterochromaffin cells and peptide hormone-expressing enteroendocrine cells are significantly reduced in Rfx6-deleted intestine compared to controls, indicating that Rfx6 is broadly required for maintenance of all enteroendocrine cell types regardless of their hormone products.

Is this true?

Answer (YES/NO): NO